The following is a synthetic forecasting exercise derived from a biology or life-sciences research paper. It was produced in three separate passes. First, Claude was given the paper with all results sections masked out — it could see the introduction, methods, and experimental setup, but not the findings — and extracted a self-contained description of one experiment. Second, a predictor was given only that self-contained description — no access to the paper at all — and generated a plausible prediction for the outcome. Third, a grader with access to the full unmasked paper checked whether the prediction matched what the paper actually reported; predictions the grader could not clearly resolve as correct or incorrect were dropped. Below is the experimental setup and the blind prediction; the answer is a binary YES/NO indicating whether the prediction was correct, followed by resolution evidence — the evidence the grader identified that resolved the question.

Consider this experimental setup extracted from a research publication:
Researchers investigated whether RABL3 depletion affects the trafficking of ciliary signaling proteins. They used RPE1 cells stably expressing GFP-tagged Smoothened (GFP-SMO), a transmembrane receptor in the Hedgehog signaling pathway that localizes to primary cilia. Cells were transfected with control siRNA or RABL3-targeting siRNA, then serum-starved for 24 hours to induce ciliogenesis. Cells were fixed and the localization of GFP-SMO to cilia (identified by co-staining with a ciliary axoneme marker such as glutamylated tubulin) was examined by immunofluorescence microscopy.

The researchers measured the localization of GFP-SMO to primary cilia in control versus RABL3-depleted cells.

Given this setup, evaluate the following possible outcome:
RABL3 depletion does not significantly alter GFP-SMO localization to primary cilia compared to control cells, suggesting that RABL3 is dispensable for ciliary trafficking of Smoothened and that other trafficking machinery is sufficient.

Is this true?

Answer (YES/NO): NO